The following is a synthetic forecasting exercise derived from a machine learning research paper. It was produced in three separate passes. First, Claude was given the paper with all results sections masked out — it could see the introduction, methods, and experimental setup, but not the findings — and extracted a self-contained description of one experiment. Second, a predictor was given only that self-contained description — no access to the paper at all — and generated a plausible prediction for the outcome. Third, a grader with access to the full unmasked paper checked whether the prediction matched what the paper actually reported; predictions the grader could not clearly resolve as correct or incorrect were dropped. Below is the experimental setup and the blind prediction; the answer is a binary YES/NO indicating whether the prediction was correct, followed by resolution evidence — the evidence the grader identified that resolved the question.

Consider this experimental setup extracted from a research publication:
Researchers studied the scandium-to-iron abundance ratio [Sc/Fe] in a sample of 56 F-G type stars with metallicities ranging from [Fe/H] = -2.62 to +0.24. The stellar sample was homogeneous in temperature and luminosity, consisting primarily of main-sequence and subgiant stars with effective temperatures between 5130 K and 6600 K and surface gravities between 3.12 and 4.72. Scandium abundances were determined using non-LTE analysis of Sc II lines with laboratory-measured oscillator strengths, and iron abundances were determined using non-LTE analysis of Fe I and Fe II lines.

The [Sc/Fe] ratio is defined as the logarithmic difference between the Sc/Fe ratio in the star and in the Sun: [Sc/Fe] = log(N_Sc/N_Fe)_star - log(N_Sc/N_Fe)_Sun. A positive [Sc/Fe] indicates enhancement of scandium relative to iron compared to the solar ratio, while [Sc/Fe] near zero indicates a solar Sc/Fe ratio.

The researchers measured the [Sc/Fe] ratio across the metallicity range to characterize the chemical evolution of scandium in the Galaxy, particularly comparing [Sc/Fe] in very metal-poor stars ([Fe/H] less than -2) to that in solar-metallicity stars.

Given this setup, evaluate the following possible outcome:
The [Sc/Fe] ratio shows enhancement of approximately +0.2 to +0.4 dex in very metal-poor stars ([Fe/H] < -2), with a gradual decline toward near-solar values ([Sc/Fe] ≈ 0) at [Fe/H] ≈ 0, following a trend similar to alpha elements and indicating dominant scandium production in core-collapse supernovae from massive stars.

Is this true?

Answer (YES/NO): YES